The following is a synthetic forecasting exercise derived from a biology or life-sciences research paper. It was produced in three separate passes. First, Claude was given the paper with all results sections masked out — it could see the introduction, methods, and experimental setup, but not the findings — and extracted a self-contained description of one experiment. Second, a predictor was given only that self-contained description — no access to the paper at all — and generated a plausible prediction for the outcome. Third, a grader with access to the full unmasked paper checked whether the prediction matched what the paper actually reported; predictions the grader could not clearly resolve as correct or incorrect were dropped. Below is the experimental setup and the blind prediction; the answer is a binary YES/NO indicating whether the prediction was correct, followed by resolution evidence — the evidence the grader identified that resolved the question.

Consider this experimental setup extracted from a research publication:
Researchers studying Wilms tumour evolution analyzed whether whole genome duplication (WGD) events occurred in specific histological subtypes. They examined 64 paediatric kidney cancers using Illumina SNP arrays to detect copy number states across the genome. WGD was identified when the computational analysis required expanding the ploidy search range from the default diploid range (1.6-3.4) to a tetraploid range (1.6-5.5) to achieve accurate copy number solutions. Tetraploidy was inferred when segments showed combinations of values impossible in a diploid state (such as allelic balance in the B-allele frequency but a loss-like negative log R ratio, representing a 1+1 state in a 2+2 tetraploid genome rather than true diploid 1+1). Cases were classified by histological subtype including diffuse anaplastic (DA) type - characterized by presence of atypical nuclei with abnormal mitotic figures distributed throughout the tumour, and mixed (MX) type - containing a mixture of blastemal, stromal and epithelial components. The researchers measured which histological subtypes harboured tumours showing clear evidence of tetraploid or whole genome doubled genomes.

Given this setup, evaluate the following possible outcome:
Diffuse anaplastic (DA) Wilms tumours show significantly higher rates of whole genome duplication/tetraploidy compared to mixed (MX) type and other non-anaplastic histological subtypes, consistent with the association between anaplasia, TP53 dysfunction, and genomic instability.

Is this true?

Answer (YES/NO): NO